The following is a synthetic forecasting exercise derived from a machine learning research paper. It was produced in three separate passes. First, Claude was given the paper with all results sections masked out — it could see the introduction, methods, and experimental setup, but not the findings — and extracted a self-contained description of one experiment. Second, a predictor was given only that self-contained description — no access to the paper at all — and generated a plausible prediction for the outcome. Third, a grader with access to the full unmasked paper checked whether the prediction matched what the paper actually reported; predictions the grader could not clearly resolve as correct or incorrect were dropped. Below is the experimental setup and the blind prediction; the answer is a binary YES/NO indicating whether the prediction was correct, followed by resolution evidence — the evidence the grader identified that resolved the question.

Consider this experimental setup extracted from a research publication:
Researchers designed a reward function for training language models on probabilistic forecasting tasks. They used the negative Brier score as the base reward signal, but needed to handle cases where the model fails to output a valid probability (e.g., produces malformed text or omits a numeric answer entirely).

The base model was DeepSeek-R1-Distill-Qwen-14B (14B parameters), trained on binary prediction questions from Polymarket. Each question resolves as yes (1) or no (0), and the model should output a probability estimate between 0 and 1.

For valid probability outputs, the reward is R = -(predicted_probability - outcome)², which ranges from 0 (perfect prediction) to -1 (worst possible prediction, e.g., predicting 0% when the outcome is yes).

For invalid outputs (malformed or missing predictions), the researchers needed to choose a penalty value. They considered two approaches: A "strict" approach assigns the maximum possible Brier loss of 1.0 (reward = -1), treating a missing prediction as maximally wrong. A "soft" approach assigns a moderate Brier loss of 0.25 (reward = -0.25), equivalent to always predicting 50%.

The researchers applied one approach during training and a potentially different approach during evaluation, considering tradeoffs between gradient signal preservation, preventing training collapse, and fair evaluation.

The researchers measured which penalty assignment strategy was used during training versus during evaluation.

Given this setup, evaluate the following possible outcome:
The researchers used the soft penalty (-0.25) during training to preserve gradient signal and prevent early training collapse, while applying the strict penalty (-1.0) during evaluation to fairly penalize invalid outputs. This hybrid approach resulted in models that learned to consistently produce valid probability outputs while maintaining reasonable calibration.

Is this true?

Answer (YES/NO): NO